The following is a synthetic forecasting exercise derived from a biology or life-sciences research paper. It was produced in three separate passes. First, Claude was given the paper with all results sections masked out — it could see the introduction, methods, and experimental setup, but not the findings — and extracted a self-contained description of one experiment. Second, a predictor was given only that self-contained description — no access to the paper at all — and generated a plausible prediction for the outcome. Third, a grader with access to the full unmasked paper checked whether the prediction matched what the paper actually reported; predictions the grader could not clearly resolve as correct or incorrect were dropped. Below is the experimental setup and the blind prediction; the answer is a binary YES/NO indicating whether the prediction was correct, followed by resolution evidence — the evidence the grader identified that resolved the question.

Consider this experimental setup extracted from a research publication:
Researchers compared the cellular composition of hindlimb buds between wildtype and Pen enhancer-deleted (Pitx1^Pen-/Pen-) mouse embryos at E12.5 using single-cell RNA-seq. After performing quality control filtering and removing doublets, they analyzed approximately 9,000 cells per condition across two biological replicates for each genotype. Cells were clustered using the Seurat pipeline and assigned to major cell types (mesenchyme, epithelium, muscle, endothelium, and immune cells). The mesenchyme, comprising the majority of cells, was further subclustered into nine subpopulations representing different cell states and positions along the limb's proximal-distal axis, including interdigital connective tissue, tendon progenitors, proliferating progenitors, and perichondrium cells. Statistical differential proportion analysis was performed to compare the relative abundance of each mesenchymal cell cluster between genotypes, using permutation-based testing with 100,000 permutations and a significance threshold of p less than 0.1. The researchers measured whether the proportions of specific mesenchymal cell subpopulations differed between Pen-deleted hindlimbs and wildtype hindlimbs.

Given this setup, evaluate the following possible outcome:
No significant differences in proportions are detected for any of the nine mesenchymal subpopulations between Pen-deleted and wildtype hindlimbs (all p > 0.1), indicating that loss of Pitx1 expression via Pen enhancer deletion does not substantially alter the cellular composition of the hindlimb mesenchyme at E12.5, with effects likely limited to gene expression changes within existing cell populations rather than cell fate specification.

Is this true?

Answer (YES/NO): NO